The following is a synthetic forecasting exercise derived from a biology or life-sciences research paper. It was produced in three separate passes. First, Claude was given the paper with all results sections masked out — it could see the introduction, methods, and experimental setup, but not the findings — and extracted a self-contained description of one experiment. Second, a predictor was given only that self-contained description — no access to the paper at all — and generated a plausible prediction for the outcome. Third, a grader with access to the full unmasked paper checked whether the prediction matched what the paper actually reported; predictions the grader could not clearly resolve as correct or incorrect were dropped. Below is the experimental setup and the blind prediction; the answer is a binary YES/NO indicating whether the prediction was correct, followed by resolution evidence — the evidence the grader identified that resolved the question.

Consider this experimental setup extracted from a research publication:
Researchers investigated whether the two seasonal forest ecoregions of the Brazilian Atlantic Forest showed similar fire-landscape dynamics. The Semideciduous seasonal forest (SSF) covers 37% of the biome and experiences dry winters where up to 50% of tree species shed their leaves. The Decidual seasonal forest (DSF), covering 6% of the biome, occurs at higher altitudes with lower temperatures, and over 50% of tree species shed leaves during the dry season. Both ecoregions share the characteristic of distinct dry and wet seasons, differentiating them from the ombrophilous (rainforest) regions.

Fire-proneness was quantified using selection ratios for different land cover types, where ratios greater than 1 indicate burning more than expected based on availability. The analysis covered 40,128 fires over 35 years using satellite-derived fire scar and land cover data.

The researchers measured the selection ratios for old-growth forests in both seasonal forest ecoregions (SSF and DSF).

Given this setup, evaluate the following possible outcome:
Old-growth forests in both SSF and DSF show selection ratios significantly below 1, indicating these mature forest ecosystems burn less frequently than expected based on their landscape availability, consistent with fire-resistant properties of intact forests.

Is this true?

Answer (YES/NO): YES